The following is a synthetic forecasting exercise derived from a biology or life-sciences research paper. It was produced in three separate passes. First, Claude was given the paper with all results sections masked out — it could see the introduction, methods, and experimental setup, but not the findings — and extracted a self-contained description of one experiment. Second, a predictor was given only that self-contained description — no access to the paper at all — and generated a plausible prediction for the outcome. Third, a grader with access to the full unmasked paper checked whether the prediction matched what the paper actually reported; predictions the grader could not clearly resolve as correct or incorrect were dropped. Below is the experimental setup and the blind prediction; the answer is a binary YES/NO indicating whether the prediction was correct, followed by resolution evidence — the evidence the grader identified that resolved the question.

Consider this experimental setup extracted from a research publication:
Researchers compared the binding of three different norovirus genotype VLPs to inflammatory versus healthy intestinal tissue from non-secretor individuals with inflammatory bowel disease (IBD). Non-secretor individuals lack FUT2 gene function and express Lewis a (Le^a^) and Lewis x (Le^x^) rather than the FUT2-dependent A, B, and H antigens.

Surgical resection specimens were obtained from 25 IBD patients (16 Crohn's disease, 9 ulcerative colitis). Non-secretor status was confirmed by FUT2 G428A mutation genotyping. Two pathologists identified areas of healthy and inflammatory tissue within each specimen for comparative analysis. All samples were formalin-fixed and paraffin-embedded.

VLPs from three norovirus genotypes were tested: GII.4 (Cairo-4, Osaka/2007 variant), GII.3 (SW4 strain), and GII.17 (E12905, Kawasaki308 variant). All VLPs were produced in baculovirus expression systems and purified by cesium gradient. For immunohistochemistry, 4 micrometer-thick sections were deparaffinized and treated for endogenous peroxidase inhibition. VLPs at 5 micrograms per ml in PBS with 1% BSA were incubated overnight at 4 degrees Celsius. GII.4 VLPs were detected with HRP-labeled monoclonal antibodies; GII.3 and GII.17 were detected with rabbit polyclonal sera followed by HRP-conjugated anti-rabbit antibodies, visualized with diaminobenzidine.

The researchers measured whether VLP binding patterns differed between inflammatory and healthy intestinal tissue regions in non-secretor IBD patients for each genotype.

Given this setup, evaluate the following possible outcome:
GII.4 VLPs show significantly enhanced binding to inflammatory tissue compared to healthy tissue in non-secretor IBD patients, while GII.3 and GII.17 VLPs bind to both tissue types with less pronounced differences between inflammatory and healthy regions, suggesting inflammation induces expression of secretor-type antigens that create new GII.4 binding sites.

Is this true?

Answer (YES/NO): NO